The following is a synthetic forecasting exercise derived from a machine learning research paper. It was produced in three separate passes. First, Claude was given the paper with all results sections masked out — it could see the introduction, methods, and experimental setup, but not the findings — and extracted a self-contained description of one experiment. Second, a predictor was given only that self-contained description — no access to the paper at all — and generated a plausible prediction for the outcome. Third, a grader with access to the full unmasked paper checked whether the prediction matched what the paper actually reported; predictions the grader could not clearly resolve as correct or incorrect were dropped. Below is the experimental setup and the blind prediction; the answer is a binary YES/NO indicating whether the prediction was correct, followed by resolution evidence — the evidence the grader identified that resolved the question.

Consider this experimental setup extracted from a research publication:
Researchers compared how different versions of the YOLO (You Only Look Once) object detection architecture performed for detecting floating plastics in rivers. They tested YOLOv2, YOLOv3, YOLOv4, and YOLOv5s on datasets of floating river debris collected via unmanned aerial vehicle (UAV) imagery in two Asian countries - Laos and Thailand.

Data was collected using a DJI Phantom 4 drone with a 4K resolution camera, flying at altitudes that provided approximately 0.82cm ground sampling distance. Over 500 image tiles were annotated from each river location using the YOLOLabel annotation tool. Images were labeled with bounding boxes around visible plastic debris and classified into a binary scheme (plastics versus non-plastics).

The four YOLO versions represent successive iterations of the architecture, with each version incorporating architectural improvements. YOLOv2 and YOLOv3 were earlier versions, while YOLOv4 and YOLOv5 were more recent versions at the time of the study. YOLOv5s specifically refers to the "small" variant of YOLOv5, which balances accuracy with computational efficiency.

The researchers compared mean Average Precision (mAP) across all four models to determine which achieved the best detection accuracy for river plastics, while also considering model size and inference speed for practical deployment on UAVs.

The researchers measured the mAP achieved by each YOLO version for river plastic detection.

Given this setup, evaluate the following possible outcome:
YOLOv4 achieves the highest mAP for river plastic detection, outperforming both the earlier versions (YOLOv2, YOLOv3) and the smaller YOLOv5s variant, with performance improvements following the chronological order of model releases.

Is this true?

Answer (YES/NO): NO